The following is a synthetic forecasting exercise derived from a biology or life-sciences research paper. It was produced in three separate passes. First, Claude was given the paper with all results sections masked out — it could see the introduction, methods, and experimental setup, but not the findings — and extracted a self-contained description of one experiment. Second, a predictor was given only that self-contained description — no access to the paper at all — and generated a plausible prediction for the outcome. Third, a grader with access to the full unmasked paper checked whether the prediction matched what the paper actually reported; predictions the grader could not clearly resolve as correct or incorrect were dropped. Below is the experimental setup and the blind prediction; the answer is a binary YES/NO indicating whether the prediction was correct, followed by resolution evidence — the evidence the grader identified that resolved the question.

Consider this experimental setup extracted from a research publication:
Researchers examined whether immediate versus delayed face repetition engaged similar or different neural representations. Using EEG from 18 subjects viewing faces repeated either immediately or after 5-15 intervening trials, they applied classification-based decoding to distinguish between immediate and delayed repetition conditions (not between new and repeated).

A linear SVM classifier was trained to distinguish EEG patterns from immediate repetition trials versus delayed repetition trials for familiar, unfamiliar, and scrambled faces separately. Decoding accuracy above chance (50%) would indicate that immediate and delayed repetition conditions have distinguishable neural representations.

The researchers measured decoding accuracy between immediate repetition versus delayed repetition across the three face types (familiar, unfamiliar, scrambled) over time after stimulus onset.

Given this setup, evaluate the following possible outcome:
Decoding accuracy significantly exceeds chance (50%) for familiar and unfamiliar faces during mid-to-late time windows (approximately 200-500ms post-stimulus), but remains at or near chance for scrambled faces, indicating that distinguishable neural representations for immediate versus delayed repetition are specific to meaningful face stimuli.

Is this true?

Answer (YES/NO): NO